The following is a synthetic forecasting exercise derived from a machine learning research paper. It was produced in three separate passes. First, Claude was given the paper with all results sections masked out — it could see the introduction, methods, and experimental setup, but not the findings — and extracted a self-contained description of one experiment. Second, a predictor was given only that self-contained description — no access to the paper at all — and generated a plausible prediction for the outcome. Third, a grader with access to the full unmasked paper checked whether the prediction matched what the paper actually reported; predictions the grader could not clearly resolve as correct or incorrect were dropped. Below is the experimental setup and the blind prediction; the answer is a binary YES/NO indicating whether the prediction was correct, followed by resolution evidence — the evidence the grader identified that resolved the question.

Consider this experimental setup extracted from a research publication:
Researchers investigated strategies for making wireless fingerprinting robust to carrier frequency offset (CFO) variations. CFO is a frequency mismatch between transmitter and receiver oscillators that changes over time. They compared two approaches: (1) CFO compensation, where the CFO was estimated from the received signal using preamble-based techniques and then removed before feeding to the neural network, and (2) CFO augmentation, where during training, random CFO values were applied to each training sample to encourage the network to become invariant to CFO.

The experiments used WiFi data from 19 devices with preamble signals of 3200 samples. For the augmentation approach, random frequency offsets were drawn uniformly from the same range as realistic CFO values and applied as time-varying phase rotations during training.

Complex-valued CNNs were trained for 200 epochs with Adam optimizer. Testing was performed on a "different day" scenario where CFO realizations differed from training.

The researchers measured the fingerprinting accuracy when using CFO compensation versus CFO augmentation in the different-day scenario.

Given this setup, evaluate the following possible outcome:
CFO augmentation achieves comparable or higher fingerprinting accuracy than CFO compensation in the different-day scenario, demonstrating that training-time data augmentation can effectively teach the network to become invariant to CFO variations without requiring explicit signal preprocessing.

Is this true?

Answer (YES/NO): NO